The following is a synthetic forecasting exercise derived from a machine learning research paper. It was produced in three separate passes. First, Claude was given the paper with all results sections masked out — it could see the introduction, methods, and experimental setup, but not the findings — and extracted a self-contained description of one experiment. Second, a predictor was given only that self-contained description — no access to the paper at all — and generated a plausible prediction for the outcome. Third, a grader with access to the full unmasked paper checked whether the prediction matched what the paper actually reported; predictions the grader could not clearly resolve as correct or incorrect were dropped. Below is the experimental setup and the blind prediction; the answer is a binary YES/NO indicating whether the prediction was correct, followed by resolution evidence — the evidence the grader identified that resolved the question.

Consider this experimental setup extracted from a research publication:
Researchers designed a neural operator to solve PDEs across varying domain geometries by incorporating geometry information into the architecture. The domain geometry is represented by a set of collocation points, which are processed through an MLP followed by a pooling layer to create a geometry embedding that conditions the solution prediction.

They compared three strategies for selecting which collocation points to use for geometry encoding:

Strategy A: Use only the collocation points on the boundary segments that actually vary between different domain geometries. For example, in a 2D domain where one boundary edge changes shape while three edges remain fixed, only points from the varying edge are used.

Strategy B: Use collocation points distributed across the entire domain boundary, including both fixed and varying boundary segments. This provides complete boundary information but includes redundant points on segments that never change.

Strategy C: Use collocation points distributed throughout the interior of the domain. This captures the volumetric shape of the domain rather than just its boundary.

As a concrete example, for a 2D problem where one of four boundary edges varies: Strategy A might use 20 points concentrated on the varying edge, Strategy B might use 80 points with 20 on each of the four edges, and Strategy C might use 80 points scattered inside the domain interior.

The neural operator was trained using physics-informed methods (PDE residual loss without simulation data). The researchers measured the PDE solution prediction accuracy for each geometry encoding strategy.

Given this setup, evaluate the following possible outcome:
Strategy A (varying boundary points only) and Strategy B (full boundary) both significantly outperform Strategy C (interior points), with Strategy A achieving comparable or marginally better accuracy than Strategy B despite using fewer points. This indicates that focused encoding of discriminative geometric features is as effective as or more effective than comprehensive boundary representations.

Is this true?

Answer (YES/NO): NO